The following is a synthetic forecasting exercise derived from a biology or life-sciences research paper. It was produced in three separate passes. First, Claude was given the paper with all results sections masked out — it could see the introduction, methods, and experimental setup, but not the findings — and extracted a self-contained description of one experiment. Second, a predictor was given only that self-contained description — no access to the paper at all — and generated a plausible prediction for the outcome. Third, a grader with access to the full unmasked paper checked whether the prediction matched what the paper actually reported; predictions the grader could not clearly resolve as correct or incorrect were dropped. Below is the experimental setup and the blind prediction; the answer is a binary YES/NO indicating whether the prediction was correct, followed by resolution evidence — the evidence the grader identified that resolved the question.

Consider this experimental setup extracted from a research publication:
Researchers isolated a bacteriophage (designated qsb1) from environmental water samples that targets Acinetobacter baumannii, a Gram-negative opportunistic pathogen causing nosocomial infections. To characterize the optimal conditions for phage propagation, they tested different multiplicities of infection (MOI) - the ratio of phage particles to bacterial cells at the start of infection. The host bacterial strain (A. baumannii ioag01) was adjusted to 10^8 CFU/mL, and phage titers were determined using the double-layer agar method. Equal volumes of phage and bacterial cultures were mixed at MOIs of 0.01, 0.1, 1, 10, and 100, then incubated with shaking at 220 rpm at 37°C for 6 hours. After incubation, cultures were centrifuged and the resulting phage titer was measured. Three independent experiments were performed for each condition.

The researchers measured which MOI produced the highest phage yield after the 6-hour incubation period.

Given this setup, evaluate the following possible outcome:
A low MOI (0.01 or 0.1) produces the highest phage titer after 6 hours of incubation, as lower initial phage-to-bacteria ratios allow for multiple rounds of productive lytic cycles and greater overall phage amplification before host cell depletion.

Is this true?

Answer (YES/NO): YES